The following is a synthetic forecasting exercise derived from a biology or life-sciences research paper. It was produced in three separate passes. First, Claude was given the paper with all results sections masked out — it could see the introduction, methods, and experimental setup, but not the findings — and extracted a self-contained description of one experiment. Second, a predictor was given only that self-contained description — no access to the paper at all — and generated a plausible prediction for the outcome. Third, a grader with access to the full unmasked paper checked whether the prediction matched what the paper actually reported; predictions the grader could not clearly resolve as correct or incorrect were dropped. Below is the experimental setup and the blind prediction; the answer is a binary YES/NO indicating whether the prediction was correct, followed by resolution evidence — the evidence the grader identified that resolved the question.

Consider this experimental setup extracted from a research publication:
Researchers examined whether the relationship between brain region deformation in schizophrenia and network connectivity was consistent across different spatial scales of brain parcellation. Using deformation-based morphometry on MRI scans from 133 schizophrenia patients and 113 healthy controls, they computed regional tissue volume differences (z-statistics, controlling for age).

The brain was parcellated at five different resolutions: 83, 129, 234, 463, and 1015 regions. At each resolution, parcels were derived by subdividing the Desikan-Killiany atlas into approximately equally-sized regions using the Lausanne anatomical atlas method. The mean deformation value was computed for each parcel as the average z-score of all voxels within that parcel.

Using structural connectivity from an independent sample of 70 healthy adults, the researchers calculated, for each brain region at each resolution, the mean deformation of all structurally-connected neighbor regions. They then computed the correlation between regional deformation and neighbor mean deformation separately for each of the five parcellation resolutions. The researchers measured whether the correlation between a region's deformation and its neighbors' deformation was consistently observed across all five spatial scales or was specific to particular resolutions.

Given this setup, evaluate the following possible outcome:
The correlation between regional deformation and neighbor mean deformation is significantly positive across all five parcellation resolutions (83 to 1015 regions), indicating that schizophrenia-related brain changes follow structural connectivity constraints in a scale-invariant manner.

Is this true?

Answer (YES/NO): YES